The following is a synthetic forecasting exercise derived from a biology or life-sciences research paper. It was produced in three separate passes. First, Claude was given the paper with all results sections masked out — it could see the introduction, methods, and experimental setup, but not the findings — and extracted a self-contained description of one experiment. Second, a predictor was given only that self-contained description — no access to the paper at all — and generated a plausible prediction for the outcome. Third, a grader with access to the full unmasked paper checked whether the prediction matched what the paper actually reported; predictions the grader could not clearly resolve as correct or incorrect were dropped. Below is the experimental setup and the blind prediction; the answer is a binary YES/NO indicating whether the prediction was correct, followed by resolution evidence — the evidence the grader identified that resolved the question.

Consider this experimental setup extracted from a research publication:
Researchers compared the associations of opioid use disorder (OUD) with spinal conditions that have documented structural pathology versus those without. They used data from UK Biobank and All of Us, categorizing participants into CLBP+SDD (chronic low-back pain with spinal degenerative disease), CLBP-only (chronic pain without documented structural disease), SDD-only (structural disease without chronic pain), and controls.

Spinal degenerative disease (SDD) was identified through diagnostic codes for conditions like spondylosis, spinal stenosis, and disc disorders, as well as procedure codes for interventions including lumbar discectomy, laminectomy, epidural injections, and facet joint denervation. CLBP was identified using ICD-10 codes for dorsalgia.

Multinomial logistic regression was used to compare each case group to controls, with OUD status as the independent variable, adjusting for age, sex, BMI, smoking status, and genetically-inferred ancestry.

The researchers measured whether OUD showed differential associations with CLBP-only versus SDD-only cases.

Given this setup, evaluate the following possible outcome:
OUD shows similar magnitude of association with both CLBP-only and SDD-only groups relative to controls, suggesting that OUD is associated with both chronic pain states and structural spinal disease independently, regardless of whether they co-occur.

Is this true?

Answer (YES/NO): NO